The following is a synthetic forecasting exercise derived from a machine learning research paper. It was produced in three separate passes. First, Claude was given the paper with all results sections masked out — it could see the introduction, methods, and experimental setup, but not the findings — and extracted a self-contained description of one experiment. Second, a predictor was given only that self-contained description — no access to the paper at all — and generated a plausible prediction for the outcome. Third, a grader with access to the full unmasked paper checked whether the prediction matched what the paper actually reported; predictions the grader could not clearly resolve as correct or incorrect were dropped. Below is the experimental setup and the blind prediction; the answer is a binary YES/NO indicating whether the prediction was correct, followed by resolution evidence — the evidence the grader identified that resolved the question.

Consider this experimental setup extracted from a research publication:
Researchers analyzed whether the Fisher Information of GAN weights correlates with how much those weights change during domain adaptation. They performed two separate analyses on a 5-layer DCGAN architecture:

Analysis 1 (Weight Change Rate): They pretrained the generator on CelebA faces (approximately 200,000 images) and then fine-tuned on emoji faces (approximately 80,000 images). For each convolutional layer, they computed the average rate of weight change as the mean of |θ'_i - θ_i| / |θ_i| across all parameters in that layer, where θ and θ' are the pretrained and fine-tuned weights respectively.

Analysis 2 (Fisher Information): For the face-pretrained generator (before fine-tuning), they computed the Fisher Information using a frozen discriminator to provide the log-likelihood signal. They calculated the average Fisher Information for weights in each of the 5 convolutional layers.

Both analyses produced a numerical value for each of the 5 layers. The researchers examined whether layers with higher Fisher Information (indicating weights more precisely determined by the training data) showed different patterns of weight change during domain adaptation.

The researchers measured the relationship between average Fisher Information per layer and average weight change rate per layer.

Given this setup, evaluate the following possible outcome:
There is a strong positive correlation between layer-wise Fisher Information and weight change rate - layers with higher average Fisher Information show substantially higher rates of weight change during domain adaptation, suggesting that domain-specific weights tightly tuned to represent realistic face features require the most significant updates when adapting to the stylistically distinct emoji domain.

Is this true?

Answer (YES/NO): NO